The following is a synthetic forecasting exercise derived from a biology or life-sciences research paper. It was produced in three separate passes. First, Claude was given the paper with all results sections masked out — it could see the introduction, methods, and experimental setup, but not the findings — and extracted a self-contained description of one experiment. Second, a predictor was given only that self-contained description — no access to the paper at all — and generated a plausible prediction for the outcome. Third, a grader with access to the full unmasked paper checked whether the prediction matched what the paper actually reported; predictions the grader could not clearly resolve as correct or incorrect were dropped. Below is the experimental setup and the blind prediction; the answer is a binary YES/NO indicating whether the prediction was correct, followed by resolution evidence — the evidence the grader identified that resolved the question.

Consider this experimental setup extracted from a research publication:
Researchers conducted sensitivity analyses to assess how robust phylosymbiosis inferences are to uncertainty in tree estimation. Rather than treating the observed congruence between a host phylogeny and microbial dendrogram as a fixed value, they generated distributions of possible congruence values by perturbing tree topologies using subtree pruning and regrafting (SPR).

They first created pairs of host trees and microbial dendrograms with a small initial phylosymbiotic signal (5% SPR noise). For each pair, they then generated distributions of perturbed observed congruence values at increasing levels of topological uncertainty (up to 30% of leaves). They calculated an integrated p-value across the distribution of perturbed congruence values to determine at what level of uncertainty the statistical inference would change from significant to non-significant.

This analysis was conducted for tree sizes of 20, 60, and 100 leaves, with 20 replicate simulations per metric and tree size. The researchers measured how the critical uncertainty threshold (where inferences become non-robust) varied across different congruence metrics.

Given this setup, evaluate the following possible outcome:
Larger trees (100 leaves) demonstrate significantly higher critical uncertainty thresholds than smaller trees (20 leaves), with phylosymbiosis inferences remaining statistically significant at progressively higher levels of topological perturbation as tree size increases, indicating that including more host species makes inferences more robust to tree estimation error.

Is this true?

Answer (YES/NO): NO